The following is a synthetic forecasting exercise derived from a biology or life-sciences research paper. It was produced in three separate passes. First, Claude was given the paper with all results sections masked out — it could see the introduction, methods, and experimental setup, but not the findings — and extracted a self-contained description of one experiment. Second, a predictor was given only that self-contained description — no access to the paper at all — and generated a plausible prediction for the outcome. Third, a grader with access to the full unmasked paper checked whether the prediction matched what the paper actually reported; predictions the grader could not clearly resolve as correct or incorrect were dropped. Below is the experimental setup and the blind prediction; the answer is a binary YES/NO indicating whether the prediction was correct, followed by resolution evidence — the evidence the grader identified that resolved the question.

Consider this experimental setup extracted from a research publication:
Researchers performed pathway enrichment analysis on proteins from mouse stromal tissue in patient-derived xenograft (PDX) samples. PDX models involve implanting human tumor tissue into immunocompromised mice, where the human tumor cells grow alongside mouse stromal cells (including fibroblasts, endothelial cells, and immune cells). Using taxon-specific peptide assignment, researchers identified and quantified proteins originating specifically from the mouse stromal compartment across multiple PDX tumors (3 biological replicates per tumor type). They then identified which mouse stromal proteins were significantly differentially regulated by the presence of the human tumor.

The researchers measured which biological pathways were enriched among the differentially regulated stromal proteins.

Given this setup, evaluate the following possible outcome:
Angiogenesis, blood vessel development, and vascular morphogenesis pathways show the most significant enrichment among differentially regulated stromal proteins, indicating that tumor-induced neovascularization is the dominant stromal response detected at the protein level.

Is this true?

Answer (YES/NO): NO